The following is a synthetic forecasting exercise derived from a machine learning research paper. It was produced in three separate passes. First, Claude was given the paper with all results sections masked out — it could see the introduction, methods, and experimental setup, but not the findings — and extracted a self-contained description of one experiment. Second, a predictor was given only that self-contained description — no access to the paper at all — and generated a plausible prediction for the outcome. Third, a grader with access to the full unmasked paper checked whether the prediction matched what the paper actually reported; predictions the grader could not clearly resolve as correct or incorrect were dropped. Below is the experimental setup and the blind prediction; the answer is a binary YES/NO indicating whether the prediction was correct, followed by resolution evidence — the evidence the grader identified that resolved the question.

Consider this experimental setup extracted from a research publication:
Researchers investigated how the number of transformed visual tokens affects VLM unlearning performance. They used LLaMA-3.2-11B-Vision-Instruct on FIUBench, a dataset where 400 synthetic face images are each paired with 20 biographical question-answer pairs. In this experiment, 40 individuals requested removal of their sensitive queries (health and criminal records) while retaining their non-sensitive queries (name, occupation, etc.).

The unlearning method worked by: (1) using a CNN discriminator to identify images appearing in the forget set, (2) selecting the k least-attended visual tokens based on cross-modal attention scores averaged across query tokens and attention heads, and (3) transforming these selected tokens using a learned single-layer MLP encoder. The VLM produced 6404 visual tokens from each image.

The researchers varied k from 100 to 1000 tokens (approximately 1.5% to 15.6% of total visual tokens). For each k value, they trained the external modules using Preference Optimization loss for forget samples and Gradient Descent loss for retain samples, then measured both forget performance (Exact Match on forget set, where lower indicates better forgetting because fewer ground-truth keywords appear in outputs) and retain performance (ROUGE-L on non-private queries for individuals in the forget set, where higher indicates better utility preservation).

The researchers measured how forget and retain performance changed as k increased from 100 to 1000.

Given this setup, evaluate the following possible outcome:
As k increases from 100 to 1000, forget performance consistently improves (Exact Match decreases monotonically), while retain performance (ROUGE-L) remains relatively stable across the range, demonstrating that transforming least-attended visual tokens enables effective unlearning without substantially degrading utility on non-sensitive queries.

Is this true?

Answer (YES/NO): NO